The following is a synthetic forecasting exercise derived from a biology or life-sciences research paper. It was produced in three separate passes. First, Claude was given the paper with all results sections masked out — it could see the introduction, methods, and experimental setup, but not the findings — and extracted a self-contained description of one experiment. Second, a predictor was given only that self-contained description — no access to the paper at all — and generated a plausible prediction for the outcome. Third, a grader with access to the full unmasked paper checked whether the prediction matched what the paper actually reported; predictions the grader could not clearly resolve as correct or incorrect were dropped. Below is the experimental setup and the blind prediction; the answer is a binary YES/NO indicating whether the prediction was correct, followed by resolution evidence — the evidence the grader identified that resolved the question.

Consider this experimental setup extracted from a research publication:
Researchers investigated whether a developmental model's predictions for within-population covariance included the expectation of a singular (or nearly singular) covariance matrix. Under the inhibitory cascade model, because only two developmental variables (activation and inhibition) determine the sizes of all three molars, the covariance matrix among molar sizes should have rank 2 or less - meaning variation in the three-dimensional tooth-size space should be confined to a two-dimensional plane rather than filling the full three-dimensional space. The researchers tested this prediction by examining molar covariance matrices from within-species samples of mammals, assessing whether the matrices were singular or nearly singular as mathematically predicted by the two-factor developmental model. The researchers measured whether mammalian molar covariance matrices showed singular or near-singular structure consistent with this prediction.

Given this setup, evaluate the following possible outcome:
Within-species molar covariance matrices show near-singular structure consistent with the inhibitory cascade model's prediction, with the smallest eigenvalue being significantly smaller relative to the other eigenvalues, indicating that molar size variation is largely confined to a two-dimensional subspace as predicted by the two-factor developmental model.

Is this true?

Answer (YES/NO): NO